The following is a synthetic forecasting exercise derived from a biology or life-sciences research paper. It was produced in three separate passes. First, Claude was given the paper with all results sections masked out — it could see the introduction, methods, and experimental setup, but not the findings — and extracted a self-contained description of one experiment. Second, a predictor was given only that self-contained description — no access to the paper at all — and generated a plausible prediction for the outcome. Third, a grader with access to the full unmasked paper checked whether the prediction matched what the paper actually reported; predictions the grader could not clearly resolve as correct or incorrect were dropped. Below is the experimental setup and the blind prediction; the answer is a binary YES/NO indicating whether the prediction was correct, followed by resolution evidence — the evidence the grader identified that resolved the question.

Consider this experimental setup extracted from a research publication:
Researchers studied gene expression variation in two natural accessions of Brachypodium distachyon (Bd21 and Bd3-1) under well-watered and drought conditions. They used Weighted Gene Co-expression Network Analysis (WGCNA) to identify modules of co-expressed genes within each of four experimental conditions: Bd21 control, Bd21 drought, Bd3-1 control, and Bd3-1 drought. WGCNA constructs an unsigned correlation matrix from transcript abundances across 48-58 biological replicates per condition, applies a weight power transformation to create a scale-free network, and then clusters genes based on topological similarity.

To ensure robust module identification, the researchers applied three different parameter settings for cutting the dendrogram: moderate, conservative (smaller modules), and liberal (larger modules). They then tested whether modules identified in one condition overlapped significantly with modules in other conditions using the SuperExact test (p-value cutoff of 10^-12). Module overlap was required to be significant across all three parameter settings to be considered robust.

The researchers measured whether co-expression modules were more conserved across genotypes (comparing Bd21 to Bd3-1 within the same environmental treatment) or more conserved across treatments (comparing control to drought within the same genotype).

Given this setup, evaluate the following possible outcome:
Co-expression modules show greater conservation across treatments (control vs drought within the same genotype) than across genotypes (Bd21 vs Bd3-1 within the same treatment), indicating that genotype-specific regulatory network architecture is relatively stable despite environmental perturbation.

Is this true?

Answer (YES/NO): YES